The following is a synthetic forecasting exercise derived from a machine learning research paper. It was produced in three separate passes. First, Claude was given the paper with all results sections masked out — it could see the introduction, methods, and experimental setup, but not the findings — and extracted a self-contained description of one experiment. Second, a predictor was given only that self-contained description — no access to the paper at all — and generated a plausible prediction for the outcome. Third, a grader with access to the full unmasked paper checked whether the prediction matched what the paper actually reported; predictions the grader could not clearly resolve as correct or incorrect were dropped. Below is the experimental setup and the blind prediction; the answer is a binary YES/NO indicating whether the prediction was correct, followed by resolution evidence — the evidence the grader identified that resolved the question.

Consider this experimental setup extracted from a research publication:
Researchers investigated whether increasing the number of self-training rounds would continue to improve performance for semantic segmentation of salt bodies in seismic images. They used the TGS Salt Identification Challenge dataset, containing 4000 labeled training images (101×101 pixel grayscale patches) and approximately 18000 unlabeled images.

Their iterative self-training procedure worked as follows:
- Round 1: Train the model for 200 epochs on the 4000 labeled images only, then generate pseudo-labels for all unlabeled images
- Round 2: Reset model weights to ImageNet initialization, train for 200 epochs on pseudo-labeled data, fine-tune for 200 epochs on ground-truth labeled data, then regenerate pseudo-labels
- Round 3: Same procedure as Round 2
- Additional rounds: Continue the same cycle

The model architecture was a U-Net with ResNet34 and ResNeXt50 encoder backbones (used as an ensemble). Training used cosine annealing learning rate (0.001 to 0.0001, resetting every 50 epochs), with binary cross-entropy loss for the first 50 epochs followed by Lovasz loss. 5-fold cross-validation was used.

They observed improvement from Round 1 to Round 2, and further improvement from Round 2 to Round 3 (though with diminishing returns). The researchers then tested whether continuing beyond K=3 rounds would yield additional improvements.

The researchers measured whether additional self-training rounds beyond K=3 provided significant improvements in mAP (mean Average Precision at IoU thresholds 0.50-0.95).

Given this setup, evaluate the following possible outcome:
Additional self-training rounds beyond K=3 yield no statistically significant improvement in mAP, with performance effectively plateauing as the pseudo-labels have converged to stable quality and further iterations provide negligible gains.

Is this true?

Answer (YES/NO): YES